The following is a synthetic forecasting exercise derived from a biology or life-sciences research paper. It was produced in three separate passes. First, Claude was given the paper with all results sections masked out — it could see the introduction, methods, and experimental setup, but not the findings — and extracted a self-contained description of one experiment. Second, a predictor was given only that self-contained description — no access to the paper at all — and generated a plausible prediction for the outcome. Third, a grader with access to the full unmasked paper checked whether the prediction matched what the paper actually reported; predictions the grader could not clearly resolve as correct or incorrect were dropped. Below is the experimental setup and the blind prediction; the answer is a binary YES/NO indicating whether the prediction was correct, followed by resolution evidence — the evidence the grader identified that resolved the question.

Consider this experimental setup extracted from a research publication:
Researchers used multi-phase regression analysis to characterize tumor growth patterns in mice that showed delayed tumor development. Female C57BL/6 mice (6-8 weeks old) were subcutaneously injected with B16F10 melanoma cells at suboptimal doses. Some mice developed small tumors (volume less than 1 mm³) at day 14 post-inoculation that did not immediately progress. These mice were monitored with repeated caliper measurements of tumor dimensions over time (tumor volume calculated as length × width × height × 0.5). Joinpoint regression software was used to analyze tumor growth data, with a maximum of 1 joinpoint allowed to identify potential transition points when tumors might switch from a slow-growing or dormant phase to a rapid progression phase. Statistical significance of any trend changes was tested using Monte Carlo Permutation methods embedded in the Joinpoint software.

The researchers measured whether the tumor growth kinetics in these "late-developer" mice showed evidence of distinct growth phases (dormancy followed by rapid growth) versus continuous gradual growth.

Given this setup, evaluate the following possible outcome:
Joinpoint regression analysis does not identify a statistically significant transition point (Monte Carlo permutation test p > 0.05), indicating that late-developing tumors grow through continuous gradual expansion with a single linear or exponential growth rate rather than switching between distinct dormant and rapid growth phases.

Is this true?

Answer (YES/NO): NO